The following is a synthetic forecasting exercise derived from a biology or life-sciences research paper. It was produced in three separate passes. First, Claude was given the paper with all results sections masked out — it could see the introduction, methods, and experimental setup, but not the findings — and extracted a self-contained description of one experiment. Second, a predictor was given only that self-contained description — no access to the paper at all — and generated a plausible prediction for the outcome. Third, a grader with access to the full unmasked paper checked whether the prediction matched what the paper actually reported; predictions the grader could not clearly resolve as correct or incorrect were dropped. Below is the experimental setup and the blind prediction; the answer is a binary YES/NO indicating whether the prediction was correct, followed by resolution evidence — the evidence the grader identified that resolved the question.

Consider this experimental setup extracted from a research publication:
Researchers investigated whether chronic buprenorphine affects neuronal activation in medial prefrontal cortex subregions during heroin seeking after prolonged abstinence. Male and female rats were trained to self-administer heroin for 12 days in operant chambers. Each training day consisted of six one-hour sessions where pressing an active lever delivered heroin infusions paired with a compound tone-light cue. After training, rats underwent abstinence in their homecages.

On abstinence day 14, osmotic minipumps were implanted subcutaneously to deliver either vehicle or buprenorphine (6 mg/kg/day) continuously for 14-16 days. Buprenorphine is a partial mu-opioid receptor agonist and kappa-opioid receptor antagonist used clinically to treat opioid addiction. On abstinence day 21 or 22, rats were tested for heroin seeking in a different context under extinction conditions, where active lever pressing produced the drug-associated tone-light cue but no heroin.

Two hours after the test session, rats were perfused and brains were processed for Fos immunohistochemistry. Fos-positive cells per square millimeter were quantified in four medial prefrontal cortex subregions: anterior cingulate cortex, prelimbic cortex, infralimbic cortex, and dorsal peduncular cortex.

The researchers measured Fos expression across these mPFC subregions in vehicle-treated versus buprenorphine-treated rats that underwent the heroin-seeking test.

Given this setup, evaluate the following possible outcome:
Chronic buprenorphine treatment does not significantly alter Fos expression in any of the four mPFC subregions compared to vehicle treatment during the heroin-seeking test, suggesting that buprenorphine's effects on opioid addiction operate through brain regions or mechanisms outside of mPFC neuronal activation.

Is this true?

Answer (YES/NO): NO